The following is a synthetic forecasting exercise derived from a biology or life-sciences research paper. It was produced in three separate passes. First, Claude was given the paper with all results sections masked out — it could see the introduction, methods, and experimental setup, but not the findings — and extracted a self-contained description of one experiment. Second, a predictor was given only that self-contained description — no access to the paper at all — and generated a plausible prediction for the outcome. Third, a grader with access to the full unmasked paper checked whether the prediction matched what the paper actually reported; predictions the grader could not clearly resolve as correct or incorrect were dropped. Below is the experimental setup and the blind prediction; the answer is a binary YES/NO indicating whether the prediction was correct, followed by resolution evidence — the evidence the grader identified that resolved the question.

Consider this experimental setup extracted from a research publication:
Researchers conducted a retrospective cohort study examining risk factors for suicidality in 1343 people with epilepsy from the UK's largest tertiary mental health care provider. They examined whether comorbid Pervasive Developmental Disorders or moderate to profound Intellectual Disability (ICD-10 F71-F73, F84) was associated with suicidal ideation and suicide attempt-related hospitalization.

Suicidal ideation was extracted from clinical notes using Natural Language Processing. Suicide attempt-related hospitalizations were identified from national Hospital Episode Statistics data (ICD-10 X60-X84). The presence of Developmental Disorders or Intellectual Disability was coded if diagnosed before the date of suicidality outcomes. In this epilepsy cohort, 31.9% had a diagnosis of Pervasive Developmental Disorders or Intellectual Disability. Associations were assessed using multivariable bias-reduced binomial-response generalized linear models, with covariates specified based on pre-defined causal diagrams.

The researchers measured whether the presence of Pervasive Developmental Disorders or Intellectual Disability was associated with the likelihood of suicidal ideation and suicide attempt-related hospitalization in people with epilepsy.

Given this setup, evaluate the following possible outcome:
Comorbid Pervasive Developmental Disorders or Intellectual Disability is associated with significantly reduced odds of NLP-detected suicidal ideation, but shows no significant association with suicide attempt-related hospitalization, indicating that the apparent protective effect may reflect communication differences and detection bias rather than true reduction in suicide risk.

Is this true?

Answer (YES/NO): NO